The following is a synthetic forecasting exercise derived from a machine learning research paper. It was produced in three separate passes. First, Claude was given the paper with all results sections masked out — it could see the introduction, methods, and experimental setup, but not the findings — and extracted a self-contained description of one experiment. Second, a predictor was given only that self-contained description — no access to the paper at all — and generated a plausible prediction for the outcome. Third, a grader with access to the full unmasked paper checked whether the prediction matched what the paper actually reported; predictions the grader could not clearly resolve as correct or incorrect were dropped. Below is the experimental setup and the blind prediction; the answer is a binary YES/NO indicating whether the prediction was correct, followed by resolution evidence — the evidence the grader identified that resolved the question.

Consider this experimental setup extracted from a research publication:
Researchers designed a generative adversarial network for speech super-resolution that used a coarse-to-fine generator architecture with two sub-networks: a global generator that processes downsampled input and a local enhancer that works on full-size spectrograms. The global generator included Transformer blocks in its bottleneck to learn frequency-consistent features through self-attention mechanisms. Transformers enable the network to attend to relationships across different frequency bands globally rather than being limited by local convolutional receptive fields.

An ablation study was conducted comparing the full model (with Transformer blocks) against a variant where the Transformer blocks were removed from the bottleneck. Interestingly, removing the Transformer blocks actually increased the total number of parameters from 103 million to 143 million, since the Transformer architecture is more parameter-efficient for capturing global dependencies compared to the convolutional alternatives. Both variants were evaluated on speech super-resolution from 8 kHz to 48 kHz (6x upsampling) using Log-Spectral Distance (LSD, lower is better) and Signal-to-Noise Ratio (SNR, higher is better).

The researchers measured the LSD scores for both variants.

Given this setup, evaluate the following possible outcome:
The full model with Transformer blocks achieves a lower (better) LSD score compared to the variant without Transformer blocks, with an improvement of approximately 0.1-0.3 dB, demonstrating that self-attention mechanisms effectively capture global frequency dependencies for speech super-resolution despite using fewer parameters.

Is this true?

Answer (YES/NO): NO